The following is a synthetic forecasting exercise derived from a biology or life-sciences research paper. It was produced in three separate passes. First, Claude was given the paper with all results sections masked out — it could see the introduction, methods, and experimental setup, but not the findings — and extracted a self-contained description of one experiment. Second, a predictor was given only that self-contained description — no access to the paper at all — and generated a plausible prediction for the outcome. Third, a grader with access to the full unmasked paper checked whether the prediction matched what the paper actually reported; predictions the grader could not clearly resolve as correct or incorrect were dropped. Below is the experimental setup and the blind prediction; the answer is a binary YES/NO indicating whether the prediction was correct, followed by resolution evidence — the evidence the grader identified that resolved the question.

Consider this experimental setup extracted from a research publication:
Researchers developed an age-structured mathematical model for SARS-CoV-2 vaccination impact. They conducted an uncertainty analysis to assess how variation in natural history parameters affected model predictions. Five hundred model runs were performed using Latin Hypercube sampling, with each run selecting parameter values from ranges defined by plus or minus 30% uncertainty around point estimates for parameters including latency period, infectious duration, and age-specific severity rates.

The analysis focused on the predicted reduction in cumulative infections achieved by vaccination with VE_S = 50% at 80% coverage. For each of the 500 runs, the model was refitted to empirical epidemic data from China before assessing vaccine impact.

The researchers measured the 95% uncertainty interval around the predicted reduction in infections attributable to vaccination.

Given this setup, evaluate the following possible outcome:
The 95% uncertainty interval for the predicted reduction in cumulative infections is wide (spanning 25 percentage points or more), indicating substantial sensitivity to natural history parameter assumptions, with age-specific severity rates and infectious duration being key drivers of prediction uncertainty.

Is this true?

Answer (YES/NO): NO